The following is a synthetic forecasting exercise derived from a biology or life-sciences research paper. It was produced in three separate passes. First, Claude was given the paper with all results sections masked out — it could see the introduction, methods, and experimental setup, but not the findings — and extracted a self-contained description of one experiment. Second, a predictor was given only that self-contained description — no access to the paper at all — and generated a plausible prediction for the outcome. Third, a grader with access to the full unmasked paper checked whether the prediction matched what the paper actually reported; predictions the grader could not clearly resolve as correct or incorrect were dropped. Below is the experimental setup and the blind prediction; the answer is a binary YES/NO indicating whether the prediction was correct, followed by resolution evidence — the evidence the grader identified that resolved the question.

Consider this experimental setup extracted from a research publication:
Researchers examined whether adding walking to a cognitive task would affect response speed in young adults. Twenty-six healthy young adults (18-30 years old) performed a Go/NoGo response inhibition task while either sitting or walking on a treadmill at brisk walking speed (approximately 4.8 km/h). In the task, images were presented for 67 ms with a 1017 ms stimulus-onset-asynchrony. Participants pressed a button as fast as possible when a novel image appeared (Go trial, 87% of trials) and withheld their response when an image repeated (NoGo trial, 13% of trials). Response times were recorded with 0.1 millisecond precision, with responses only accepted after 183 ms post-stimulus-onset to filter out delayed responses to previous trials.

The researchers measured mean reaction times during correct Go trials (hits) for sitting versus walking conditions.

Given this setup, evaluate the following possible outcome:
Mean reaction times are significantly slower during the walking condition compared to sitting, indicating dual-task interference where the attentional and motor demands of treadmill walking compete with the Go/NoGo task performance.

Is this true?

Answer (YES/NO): NO